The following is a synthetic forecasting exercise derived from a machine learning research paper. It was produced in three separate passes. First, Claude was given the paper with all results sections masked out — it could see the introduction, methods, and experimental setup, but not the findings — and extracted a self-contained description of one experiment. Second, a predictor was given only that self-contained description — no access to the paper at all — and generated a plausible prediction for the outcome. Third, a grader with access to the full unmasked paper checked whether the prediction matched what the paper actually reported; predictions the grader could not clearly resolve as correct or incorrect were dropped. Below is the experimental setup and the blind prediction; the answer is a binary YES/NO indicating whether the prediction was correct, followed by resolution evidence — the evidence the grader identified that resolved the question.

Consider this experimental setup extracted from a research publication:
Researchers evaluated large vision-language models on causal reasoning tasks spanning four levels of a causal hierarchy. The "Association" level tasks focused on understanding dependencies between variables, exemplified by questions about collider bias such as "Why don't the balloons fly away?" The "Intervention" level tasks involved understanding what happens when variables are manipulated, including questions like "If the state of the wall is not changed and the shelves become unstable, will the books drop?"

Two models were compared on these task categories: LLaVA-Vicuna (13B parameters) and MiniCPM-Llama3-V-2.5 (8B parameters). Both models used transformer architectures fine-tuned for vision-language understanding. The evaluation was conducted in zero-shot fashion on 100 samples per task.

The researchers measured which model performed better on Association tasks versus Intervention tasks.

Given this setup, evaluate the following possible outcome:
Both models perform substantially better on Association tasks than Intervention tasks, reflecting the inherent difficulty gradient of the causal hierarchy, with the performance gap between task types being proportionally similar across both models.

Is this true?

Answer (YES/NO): NO